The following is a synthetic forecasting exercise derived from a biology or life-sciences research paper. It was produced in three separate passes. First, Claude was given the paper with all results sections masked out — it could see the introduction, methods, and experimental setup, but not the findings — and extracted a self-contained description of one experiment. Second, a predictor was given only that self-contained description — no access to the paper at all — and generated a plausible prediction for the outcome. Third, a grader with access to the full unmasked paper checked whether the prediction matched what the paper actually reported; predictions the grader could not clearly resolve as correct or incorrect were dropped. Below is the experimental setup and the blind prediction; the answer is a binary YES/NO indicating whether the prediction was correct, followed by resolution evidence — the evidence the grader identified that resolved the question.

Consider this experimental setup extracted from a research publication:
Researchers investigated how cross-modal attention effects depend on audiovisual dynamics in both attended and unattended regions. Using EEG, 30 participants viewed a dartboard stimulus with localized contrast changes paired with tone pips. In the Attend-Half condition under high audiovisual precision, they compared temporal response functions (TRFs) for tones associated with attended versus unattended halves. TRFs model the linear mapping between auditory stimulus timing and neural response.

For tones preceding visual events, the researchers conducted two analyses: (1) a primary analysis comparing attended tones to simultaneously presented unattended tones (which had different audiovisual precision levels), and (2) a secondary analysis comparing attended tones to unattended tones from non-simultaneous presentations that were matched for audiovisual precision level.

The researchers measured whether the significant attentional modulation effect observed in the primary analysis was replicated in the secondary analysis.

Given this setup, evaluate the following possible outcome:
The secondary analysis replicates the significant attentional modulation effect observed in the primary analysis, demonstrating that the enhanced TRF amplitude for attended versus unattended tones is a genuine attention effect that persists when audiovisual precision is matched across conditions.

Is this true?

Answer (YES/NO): YES